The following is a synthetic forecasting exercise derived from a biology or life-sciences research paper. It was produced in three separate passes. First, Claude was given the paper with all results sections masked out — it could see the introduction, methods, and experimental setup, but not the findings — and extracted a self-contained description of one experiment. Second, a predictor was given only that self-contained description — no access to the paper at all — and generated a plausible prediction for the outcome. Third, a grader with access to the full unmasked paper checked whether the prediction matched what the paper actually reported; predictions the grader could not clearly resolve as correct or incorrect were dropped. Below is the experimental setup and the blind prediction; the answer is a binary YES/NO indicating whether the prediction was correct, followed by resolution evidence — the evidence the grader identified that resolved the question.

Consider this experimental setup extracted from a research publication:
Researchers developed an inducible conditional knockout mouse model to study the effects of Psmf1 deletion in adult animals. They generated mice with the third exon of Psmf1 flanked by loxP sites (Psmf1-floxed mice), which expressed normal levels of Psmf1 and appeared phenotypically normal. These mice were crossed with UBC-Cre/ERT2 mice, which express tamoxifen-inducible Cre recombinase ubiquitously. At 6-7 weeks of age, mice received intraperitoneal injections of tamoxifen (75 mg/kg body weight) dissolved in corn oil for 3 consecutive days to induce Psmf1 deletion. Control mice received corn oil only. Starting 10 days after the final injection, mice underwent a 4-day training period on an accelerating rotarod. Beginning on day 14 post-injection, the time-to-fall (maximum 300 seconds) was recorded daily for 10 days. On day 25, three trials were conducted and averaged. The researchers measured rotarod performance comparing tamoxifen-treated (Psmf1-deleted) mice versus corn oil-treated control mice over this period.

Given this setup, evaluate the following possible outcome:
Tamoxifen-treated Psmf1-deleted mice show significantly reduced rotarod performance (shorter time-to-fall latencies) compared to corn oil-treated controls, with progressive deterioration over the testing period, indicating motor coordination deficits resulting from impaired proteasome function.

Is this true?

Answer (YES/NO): YES